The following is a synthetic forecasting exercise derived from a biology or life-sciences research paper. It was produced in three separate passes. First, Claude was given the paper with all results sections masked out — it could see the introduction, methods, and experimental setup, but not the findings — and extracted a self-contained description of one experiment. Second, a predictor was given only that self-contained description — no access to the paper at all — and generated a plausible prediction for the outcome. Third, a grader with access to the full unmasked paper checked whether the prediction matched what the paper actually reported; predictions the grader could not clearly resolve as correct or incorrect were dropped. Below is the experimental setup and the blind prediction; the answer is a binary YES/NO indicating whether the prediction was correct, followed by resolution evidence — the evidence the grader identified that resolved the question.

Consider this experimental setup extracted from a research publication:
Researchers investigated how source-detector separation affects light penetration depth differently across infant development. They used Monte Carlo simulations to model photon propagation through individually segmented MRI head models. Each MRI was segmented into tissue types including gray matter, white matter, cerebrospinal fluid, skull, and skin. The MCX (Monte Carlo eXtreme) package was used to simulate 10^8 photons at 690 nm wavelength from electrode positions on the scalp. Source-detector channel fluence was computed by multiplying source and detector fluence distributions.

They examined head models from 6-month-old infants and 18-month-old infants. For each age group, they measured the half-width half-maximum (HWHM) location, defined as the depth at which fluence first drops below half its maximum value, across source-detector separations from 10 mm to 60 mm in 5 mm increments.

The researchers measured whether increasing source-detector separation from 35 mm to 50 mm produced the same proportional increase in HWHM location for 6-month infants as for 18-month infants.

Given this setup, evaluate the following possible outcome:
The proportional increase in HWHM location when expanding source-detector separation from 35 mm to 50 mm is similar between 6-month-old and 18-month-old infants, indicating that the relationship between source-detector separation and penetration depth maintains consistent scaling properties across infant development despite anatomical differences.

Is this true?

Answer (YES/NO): YES